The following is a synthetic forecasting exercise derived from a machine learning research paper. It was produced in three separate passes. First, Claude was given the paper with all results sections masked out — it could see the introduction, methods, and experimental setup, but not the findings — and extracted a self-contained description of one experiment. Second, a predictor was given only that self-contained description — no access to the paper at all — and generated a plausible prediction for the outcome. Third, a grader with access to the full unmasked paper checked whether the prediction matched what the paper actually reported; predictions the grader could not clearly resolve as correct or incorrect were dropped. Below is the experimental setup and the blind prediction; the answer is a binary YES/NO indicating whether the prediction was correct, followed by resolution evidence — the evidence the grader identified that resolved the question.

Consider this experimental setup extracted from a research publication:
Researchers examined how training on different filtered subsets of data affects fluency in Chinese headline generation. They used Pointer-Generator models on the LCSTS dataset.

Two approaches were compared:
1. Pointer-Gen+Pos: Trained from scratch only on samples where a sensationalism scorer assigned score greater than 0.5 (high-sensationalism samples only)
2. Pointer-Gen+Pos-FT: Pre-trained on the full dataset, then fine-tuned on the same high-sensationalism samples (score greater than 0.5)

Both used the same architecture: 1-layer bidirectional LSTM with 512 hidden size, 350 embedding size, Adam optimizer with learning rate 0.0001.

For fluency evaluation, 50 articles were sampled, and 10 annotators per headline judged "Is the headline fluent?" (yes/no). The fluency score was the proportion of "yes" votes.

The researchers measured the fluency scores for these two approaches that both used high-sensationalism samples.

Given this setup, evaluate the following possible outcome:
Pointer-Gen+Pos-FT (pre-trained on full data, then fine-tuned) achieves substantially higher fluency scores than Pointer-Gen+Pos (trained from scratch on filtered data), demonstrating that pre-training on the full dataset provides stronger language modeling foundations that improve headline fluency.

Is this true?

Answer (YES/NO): YES